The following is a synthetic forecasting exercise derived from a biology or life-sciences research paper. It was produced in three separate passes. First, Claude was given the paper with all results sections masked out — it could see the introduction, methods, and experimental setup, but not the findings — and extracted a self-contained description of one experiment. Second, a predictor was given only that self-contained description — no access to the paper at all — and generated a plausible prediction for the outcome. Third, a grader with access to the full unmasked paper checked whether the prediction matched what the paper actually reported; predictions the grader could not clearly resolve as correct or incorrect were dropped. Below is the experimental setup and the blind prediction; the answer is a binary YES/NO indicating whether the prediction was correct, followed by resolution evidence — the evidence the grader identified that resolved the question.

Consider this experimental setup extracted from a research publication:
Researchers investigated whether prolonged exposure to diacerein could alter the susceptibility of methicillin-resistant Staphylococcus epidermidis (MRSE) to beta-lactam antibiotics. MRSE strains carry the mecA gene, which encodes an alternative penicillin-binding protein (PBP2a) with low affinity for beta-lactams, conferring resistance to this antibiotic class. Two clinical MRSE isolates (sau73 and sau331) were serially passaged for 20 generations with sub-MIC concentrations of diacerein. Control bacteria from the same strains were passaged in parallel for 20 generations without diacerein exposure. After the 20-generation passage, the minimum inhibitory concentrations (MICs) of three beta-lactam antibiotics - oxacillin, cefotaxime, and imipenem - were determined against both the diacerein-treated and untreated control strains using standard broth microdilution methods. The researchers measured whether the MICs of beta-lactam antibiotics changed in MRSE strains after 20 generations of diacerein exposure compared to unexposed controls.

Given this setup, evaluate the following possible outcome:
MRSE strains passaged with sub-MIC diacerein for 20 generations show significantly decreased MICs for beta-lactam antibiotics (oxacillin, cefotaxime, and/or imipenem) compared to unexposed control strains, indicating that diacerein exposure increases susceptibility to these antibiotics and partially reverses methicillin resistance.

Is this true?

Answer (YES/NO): YES